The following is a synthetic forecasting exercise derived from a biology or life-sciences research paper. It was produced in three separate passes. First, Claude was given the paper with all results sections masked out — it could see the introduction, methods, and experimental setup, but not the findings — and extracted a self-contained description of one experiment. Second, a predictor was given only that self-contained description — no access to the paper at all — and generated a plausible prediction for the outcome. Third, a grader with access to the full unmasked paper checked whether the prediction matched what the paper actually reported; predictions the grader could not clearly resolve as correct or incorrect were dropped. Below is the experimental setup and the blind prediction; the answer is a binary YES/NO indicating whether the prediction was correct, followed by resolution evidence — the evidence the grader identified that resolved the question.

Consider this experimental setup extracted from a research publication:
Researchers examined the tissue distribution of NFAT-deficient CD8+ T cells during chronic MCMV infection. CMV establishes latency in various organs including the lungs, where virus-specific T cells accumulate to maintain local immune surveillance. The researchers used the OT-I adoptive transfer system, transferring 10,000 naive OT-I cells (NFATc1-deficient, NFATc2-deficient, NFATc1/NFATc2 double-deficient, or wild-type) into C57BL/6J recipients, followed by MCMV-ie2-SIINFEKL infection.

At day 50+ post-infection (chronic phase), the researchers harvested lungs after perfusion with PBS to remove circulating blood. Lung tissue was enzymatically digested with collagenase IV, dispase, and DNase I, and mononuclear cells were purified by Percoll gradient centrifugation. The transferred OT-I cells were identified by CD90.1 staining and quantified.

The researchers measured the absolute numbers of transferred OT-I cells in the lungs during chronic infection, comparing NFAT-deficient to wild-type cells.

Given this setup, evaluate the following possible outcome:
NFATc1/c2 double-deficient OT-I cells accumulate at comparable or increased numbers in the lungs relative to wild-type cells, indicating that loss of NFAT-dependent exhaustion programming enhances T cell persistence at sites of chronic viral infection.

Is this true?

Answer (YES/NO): NO